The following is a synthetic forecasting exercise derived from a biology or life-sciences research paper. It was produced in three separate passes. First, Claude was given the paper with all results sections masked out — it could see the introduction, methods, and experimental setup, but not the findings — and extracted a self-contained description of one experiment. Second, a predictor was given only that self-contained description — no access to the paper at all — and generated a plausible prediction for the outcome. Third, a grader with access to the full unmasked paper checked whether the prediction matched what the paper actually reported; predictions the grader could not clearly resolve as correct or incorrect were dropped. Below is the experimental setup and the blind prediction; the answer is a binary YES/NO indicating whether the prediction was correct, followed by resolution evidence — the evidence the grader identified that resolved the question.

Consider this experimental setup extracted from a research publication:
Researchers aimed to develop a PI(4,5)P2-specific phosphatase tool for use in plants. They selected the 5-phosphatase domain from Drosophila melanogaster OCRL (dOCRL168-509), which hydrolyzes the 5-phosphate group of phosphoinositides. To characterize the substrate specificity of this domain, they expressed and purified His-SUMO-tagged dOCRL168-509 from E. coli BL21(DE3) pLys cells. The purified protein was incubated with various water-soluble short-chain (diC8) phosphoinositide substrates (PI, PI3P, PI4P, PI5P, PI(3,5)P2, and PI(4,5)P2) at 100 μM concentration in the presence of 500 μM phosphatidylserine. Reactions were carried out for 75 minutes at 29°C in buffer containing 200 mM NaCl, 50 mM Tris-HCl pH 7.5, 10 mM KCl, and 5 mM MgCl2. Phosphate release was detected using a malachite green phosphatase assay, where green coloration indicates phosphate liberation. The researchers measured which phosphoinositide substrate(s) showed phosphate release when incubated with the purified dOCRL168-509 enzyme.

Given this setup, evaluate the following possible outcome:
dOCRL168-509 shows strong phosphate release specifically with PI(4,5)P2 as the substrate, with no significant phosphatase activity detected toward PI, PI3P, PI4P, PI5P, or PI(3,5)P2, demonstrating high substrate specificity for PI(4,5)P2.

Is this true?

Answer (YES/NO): YES